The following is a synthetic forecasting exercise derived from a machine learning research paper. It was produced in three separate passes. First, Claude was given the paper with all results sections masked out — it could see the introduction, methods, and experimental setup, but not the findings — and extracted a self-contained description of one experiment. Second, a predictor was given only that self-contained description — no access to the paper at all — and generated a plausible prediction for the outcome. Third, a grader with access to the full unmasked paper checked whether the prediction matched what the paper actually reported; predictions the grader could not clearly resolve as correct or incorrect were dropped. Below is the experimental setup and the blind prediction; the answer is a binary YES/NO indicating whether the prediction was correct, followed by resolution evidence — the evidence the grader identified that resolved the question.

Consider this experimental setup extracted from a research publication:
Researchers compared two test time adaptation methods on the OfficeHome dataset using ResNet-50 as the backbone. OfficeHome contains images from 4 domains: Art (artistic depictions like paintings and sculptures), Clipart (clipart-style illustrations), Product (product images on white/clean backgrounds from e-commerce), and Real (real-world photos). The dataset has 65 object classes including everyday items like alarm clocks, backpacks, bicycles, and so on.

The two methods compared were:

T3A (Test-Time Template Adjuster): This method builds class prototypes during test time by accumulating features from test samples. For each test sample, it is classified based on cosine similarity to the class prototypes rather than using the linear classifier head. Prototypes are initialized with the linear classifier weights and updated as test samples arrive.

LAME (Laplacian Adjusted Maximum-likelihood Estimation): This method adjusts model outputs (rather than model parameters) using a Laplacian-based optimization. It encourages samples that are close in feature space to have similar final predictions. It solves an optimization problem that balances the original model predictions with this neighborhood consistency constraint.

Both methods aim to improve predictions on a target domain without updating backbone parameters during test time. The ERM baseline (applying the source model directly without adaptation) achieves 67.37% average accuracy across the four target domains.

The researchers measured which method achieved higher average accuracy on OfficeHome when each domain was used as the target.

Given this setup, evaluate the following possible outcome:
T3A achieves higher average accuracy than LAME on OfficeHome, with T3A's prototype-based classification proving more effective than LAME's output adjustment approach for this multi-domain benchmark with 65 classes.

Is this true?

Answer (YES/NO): YES